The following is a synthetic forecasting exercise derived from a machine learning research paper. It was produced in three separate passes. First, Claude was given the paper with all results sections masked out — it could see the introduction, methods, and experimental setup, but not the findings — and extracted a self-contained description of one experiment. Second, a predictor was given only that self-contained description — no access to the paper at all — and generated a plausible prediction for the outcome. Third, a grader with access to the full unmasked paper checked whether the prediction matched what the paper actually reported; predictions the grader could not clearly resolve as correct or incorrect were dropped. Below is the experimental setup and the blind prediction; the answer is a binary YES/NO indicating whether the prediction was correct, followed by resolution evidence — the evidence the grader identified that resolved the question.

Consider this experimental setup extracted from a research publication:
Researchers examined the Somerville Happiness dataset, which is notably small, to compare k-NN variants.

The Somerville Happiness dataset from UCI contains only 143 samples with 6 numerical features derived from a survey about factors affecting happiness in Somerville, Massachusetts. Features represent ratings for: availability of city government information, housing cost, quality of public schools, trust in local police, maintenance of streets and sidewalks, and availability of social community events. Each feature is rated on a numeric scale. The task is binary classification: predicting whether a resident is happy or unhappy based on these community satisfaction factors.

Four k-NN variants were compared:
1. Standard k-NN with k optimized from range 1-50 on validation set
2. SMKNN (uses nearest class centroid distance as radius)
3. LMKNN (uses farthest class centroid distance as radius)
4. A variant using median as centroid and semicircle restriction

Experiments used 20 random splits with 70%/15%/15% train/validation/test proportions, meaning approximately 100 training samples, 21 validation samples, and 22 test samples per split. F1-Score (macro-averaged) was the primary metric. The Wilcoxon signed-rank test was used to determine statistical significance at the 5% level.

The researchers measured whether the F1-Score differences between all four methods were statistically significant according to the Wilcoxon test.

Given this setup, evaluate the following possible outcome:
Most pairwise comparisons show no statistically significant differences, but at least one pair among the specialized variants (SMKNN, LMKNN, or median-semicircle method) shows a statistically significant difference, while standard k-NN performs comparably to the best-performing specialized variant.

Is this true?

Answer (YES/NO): NO